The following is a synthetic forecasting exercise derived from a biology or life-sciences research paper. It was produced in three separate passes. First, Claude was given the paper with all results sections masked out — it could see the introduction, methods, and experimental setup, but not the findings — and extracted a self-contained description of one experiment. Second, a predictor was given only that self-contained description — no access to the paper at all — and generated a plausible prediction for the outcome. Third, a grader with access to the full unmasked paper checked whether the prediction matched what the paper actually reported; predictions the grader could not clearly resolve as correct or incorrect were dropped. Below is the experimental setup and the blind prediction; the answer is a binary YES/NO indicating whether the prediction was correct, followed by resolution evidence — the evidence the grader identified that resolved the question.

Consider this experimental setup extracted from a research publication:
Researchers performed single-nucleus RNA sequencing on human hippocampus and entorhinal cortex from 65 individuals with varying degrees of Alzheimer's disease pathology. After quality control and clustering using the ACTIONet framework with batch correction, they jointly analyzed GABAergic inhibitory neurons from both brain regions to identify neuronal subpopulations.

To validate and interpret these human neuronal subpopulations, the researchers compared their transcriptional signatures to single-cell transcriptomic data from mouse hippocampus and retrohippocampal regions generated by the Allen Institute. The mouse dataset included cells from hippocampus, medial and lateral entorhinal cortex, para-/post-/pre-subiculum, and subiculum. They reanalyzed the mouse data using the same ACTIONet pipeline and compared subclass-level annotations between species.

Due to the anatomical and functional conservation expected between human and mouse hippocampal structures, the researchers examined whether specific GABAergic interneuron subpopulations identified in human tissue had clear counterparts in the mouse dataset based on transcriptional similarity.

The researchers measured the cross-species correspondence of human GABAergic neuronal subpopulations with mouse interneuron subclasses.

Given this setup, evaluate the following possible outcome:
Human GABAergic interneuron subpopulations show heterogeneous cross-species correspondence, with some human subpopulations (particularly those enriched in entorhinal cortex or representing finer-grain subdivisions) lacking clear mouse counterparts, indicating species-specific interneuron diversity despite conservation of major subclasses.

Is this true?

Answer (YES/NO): NO